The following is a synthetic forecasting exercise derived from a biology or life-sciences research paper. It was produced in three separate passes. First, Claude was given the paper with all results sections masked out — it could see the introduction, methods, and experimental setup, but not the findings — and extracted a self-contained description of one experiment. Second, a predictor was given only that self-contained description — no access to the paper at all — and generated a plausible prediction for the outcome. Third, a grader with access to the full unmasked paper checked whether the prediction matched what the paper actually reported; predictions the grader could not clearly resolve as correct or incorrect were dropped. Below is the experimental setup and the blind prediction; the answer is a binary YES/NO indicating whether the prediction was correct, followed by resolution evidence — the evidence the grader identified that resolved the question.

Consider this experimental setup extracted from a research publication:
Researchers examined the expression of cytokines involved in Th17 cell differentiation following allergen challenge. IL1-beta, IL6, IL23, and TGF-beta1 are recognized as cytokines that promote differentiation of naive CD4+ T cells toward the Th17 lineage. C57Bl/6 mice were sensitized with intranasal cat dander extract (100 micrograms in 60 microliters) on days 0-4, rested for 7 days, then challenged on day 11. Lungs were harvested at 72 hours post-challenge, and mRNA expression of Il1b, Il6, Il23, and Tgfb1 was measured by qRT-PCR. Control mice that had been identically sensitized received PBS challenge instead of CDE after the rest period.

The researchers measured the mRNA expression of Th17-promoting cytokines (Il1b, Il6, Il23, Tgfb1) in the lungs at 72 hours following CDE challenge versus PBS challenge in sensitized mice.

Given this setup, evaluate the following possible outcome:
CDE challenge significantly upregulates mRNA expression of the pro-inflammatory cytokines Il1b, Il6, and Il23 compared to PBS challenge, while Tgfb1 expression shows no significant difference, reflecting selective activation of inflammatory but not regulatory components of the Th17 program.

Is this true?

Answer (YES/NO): NO